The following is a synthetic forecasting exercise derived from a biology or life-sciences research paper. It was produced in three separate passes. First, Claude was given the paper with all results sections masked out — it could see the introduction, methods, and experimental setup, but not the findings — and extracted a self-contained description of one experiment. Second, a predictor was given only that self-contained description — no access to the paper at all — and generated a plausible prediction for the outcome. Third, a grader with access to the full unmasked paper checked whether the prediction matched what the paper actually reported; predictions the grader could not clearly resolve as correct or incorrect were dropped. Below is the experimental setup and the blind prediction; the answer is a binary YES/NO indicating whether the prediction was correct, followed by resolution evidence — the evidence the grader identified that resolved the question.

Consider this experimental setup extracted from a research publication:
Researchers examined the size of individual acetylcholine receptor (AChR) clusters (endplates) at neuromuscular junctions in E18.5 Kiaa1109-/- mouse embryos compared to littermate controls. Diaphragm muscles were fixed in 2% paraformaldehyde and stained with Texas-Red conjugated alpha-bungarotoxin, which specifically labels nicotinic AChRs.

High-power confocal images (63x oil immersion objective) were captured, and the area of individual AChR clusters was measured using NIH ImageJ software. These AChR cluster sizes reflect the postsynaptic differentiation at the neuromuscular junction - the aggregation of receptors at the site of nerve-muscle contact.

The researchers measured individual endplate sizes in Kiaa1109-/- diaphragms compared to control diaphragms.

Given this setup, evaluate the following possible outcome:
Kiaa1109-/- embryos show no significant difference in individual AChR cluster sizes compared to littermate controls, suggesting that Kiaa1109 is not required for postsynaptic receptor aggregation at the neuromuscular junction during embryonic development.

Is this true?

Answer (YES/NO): NO